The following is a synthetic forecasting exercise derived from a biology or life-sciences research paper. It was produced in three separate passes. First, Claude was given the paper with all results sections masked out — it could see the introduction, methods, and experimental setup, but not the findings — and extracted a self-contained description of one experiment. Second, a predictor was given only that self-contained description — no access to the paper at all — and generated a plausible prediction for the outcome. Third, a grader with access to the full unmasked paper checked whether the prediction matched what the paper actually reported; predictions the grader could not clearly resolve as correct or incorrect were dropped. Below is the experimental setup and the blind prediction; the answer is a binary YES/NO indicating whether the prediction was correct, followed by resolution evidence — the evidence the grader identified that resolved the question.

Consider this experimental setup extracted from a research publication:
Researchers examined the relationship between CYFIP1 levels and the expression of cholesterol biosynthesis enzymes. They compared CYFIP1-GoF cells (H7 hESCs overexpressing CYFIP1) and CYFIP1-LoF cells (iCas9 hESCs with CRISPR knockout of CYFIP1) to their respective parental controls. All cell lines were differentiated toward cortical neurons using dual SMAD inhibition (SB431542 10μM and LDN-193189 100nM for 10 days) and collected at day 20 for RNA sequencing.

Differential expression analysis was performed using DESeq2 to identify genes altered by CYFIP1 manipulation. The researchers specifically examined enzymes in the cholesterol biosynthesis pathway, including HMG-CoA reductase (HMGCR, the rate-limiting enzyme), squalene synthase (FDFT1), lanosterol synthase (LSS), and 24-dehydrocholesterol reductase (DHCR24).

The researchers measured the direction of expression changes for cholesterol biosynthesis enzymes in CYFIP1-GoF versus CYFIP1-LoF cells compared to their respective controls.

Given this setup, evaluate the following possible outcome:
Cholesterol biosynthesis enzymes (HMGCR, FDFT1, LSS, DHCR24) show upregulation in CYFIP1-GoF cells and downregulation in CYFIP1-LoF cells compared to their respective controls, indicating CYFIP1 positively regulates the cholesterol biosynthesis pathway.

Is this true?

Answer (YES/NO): NO